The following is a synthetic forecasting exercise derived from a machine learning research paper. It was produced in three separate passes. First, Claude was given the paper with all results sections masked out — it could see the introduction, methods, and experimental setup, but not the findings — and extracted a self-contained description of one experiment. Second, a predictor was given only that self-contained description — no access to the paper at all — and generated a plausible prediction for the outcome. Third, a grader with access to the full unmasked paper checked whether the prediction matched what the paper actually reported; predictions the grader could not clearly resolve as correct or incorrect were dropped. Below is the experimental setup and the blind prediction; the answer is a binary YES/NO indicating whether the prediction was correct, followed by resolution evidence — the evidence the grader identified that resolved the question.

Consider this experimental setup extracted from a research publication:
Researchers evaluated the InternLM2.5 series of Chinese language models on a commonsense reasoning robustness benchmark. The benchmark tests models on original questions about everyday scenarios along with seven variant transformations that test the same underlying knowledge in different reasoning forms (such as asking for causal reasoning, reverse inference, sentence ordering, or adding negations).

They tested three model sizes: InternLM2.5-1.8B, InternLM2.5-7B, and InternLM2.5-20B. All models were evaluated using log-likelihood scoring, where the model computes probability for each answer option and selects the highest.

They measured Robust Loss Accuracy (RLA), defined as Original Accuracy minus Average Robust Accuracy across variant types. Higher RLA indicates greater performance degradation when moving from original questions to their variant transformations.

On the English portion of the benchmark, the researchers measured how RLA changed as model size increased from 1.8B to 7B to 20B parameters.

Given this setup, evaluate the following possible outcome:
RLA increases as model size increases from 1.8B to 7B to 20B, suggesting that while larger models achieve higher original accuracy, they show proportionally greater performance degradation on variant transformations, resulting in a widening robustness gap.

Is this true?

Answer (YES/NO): YES